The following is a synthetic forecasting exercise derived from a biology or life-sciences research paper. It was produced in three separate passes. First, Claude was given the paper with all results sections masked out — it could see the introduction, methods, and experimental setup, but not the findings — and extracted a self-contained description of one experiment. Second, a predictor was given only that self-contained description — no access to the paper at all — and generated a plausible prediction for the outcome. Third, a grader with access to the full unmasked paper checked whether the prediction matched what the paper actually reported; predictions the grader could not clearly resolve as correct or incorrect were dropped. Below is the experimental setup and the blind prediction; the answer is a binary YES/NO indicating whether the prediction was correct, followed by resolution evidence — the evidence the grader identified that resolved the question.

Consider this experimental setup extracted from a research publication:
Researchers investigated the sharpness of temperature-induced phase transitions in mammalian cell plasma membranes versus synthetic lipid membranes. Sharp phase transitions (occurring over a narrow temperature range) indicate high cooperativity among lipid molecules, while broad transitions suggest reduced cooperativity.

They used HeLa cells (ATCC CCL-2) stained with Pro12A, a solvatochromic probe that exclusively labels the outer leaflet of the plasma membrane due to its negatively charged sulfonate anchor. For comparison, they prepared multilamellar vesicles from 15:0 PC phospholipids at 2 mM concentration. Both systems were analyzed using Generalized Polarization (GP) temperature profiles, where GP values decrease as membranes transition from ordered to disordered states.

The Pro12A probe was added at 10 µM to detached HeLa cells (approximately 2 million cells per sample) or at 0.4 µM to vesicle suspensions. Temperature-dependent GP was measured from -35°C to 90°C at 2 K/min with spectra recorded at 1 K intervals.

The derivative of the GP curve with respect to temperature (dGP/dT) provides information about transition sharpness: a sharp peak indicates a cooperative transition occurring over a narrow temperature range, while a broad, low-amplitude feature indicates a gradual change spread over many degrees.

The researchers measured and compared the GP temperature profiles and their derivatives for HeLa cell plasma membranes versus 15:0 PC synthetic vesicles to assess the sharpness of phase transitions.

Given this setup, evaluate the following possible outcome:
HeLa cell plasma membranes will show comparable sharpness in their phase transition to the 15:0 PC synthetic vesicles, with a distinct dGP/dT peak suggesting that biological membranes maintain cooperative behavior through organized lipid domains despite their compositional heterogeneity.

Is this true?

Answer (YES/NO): NO